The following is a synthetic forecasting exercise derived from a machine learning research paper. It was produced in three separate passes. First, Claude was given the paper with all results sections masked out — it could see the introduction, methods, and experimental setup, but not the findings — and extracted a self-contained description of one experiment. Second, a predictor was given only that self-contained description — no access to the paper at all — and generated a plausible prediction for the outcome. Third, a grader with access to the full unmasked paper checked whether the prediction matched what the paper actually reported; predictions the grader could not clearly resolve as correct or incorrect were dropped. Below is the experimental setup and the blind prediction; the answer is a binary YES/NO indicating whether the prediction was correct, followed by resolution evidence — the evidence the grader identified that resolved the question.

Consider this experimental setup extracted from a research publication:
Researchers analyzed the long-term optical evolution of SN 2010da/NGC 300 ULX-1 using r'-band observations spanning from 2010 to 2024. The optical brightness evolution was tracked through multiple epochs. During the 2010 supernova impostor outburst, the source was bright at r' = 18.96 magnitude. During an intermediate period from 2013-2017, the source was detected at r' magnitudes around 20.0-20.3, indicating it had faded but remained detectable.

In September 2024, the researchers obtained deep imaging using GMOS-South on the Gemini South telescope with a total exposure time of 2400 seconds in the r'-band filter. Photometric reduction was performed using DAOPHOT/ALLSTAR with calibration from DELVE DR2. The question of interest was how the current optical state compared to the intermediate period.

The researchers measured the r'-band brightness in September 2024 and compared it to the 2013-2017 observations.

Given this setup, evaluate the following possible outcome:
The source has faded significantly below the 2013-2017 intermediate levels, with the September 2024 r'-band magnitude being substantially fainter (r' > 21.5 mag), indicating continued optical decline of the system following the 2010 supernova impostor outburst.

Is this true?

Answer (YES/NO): YES